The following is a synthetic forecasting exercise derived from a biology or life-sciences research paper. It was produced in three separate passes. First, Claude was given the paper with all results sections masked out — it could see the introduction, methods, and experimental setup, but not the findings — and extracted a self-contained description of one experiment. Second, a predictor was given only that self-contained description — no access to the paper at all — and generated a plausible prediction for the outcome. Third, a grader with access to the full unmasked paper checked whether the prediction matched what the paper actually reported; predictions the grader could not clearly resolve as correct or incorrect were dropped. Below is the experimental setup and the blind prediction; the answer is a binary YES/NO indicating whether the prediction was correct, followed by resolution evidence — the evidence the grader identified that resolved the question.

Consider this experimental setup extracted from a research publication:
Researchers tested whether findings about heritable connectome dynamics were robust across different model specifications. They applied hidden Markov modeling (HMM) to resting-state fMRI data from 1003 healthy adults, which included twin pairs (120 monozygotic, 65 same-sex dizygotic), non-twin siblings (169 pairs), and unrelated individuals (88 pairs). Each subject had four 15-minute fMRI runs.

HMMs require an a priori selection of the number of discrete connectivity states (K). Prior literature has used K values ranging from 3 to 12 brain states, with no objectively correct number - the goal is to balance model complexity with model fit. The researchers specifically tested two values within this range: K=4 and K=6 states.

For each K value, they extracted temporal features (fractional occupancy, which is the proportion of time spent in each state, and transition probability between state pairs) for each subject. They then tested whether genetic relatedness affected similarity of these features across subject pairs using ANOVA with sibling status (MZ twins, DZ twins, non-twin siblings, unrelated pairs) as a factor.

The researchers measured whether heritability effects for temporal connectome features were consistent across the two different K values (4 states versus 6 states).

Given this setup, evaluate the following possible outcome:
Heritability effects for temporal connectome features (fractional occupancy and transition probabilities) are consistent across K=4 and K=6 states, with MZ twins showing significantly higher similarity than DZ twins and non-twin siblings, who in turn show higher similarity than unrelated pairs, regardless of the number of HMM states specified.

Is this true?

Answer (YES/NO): YES